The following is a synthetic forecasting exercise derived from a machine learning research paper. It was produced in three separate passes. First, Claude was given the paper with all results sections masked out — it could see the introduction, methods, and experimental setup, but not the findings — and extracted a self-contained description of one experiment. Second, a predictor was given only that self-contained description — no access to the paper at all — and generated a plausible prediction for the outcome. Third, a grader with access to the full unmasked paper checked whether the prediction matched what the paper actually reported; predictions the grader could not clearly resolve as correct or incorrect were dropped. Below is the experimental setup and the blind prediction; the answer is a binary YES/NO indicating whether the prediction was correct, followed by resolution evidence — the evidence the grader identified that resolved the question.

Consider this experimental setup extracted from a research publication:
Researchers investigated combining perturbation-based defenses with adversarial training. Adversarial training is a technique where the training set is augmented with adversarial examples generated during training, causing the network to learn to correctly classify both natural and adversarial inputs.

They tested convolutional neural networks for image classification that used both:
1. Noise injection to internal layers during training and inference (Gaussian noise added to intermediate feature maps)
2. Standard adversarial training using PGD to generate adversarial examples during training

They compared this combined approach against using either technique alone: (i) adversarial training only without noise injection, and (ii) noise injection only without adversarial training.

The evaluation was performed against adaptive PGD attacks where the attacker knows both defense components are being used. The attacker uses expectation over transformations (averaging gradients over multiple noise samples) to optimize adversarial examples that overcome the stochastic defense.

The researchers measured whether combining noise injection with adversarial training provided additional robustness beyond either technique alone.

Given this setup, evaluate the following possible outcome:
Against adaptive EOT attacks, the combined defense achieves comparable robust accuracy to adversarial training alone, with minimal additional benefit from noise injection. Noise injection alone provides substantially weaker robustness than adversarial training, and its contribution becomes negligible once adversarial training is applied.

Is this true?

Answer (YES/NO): NO